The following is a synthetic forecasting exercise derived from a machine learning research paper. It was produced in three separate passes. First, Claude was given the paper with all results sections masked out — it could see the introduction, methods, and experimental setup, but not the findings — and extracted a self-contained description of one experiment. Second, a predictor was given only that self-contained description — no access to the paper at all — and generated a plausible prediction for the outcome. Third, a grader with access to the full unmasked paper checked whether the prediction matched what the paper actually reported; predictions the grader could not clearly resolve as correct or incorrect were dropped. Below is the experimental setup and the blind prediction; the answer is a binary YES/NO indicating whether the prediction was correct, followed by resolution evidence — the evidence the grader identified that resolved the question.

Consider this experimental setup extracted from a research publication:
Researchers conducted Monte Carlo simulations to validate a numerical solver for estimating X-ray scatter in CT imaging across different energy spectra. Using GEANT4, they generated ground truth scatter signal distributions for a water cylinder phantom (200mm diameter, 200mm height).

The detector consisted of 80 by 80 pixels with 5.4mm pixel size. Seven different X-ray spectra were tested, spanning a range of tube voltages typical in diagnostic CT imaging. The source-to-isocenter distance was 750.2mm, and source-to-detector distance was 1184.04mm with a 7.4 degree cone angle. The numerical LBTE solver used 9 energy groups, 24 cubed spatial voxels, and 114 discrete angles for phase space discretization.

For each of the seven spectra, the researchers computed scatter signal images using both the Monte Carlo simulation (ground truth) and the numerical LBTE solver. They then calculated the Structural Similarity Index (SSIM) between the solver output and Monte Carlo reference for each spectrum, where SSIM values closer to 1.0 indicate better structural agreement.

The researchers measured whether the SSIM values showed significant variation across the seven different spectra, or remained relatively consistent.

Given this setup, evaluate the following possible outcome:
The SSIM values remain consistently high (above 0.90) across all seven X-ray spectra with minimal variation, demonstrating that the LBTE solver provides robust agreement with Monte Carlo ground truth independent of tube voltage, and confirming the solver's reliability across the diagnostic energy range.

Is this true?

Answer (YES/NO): YES